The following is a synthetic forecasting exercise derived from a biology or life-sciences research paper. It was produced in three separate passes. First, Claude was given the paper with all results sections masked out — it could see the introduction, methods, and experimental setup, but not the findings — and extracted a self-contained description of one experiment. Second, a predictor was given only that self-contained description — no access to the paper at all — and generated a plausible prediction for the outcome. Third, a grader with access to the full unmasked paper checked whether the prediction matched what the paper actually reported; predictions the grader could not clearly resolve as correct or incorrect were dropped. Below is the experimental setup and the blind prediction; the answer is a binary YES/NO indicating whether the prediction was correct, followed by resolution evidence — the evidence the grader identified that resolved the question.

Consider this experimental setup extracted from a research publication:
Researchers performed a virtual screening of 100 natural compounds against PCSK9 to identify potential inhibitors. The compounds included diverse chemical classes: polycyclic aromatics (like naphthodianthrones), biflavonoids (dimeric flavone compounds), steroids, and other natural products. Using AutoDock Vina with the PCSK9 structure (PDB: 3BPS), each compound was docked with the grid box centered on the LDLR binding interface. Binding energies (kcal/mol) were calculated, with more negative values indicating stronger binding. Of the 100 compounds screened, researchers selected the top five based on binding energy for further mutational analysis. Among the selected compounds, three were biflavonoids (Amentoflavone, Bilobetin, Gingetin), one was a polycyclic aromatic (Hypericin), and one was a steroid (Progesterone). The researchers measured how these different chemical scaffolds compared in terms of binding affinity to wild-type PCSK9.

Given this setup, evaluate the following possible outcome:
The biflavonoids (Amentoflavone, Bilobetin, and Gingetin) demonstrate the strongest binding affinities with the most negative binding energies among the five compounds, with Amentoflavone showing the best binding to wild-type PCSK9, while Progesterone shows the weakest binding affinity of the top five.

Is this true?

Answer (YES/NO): NO